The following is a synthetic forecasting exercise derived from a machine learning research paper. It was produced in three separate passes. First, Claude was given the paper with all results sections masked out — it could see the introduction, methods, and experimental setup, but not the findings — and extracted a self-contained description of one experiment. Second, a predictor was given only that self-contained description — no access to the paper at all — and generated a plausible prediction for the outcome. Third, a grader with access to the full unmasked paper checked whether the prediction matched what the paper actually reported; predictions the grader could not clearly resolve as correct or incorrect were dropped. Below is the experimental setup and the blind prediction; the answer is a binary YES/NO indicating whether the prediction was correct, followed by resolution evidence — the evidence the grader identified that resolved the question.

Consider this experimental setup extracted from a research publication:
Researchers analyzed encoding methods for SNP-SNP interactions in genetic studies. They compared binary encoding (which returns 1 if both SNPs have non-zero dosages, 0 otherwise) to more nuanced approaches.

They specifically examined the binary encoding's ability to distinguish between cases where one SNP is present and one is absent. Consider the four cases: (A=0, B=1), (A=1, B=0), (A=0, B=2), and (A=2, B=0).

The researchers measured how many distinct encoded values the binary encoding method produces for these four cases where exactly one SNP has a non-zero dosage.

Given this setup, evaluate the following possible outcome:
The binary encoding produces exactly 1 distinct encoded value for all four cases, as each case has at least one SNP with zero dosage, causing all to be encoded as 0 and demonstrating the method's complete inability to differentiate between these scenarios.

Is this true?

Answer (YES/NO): YES